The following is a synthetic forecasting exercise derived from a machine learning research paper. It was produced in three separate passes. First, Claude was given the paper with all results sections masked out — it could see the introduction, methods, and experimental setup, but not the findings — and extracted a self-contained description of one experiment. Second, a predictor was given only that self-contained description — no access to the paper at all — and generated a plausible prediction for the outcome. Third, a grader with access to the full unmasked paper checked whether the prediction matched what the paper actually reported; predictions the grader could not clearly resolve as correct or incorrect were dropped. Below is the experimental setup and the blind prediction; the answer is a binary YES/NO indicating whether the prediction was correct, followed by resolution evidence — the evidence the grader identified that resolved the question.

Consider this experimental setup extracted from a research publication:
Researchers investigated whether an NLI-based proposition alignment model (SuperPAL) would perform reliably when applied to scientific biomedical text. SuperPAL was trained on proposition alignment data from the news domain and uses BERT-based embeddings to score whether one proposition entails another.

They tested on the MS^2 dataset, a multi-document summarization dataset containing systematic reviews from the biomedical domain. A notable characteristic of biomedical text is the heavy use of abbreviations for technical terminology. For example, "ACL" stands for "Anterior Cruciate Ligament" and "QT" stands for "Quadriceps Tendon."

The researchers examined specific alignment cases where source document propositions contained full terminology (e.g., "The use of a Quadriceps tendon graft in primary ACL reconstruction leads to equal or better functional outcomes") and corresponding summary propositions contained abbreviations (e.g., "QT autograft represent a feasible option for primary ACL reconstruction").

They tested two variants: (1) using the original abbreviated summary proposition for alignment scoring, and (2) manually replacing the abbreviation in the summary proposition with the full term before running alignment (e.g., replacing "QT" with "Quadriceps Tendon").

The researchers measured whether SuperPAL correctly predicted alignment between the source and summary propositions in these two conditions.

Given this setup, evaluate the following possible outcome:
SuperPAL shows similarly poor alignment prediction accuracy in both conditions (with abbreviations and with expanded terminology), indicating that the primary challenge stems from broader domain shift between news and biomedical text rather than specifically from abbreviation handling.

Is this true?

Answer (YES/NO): NO